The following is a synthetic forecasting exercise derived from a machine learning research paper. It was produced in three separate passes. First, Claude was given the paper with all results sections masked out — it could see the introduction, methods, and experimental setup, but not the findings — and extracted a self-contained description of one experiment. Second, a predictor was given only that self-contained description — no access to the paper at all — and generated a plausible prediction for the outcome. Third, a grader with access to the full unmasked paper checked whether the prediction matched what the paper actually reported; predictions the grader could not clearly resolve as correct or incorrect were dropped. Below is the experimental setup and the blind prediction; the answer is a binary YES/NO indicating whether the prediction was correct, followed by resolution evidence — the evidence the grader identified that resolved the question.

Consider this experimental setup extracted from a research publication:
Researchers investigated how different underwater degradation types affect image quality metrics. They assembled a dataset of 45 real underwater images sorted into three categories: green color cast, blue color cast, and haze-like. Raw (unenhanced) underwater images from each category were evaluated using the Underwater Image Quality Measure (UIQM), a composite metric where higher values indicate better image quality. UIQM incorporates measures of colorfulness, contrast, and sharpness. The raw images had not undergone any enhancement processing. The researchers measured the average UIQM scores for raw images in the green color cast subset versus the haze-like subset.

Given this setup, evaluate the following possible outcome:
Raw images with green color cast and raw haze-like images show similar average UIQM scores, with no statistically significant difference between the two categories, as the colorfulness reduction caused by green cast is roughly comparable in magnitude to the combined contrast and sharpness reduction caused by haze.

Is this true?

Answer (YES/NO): NO